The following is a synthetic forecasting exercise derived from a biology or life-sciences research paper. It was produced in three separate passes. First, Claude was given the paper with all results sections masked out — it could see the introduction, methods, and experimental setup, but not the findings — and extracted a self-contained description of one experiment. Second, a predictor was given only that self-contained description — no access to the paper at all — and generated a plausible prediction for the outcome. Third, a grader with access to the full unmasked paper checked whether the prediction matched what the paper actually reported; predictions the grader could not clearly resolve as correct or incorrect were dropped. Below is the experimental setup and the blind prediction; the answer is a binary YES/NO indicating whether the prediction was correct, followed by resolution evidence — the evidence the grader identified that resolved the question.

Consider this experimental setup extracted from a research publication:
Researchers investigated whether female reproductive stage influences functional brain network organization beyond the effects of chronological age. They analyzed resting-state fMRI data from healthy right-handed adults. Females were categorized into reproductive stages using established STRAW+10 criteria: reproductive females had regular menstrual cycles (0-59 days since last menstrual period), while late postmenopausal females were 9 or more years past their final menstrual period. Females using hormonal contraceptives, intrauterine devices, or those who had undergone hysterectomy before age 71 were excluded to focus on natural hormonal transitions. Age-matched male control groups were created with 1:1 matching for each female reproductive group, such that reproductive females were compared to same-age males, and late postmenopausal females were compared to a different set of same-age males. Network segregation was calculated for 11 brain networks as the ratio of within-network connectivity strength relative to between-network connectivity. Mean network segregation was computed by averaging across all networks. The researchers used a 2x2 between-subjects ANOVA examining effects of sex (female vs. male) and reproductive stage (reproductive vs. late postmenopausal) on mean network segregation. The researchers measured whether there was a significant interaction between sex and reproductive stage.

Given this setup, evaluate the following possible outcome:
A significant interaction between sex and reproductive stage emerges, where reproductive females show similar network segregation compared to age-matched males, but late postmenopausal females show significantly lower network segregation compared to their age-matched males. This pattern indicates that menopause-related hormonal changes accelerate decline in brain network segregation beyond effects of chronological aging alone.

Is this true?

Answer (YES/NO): NO